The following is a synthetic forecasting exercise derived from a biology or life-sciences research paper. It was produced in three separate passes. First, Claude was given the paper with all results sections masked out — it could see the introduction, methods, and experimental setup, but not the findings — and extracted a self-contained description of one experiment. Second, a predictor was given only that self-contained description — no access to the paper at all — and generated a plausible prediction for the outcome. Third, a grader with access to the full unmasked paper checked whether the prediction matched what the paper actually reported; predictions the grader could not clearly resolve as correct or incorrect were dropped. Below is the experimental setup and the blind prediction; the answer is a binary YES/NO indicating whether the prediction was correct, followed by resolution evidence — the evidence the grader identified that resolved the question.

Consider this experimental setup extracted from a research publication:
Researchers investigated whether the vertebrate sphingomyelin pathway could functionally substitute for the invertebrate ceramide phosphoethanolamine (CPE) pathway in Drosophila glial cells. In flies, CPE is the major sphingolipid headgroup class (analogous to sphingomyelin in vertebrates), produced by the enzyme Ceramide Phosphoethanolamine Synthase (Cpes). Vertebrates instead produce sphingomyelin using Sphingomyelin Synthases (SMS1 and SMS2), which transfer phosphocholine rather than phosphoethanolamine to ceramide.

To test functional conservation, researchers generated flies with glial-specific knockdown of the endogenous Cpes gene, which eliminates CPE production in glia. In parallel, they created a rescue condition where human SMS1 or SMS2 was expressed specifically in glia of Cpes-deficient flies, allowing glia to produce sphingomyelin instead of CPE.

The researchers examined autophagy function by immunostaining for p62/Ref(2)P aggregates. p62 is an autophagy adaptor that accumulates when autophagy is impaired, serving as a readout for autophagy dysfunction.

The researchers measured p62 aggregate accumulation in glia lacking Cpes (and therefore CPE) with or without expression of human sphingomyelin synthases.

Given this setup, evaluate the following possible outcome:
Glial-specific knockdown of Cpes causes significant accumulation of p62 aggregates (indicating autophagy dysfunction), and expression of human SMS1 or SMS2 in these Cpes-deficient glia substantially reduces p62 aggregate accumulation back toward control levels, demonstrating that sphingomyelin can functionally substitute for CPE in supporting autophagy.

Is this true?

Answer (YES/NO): YES